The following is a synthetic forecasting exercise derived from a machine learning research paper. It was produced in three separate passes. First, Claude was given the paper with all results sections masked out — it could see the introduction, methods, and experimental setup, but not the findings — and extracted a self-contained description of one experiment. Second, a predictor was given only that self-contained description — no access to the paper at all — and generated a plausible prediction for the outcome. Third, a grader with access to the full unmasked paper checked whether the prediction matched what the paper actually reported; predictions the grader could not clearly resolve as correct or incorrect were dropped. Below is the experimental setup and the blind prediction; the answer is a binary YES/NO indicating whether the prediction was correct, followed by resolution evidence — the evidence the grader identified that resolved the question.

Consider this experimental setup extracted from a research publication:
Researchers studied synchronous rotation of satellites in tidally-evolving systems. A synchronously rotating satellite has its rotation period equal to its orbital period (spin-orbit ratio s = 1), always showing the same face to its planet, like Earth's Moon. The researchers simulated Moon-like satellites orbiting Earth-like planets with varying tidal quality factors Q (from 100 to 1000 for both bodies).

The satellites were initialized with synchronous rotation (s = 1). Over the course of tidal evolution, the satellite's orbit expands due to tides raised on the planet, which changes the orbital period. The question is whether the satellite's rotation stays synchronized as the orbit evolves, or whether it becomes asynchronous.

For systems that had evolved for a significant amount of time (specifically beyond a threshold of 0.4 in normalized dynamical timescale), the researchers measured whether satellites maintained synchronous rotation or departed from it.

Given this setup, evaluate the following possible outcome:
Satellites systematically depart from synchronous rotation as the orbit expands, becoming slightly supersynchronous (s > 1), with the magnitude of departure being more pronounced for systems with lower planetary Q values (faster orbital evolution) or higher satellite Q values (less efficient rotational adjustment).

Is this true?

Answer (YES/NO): NO